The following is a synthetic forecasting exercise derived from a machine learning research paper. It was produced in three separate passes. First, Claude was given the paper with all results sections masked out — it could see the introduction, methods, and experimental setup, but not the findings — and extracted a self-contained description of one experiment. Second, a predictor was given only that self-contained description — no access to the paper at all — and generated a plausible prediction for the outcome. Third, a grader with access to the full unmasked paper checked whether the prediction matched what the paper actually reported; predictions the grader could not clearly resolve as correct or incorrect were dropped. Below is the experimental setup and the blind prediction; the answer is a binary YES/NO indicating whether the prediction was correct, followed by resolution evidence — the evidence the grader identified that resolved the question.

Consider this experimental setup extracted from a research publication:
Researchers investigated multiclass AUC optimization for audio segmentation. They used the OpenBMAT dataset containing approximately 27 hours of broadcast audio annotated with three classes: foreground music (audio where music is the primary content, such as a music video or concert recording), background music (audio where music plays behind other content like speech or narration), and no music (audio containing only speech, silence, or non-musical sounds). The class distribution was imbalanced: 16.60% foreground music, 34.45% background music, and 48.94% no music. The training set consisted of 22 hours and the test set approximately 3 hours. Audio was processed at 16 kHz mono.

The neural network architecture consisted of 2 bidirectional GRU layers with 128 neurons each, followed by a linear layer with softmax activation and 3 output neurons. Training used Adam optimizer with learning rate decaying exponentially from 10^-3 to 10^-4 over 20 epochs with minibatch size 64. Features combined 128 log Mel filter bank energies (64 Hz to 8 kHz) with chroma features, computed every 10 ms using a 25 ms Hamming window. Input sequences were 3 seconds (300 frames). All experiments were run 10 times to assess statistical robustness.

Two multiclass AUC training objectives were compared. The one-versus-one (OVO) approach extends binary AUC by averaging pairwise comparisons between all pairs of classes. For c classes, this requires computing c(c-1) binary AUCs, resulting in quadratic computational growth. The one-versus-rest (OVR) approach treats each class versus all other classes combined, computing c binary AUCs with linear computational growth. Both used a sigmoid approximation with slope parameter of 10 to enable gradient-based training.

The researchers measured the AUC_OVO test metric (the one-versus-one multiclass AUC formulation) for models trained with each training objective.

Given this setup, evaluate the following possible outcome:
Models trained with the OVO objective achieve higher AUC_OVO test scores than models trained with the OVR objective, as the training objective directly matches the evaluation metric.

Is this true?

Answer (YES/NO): YES